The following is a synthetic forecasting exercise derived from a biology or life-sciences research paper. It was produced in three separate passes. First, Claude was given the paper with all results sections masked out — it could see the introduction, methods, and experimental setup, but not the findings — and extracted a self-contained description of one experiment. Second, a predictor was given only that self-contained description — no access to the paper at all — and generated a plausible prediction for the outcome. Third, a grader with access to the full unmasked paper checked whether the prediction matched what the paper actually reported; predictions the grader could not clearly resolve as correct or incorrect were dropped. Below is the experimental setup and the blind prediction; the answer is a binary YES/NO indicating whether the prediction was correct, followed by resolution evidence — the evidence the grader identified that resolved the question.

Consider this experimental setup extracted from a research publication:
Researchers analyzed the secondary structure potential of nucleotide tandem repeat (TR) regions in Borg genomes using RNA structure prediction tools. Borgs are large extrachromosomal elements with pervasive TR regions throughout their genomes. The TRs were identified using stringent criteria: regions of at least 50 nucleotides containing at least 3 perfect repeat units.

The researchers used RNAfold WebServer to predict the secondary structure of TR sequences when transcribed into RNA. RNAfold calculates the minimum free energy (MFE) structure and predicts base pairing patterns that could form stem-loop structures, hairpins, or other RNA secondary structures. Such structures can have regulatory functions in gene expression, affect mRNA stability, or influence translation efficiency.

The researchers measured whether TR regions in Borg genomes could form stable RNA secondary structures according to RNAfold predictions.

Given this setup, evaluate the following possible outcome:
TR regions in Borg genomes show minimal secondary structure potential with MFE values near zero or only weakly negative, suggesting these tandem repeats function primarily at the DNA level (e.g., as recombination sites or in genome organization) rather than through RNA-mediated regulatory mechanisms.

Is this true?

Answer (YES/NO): NO